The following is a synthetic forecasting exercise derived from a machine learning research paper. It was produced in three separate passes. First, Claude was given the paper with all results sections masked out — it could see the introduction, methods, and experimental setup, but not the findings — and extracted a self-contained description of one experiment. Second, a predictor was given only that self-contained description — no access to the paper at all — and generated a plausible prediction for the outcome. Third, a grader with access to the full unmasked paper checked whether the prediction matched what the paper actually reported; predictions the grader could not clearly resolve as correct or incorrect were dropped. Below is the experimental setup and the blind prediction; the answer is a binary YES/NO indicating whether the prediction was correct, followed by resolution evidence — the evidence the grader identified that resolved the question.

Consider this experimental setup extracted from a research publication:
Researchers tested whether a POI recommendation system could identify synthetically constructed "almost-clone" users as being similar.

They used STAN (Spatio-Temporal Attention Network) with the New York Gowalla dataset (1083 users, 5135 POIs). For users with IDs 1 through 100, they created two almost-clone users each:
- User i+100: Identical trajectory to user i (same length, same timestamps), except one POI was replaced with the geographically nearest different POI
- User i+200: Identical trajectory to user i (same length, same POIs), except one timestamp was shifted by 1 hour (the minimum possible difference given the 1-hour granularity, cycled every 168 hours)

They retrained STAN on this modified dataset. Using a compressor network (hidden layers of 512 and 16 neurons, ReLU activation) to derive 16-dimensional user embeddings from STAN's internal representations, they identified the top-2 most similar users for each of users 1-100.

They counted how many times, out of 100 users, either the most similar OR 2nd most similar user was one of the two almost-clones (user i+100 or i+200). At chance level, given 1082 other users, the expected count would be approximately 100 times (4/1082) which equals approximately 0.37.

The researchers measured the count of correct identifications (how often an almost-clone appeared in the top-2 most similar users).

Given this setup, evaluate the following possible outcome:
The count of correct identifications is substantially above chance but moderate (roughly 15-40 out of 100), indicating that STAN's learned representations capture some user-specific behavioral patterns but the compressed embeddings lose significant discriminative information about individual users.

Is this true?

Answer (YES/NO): NO